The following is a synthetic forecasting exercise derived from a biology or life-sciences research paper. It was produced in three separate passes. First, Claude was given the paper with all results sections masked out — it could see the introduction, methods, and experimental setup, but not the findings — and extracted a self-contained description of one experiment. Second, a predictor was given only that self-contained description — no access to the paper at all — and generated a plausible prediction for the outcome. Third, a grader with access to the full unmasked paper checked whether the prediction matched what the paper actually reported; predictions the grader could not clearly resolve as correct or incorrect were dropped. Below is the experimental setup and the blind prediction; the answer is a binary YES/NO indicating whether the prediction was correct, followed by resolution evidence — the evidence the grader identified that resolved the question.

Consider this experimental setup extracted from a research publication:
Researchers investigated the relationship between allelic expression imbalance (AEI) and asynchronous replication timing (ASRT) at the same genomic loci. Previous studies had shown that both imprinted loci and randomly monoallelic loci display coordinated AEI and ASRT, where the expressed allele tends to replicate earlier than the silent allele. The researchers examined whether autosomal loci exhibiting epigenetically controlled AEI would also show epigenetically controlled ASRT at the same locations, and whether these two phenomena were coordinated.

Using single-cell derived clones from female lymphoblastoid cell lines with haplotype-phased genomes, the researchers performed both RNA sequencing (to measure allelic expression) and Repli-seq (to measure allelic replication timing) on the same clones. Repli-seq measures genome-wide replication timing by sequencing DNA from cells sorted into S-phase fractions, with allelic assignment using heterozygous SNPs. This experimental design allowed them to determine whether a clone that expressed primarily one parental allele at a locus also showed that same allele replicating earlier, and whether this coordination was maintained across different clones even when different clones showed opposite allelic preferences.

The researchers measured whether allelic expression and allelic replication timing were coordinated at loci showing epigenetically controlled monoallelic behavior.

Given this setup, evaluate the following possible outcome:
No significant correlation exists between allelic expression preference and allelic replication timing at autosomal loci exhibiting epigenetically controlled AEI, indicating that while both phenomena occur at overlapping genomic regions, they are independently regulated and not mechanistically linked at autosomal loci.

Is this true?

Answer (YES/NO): YES